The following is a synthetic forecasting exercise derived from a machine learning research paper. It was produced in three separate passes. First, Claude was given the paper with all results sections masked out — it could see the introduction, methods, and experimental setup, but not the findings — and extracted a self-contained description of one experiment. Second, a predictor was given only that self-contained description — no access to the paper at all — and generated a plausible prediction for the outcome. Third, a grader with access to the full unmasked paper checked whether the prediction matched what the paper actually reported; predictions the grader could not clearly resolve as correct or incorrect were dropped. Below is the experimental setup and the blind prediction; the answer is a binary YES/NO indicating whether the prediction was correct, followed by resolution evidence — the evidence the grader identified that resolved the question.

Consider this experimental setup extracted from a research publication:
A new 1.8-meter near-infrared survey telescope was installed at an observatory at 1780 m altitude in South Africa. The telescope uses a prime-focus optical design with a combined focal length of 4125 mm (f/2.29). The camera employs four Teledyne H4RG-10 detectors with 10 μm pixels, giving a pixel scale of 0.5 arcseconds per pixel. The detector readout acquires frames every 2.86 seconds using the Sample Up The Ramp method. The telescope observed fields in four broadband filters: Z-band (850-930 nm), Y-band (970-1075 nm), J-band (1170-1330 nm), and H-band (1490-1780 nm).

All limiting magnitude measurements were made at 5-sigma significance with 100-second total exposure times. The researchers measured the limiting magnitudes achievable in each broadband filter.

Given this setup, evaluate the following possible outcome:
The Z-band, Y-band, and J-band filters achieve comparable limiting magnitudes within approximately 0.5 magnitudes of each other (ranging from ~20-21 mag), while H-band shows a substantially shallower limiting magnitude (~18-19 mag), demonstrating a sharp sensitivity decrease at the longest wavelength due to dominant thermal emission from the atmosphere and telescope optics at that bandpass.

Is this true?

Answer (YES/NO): NO